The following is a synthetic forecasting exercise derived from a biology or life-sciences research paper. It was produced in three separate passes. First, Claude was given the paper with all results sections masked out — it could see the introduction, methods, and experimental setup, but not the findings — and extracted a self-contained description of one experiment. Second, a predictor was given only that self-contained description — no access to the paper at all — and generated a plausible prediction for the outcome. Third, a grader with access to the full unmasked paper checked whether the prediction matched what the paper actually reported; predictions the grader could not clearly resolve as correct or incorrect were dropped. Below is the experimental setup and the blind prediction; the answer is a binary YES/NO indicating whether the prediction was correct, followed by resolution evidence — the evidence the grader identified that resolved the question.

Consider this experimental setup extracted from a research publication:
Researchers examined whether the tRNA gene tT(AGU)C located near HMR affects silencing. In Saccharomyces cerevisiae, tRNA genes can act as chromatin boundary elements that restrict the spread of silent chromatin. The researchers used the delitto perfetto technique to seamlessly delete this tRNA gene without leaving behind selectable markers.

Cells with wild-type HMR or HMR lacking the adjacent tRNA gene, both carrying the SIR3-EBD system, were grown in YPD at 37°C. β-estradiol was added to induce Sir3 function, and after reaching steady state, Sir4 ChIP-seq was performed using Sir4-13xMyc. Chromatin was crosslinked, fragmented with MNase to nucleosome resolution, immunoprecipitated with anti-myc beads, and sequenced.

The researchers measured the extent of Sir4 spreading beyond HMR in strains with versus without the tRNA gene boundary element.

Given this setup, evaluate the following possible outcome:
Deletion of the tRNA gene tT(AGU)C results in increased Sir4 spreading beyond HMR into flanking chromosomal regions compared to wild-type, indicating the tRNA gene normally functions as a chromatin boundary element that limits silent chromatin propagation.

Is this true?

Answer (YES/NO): NO